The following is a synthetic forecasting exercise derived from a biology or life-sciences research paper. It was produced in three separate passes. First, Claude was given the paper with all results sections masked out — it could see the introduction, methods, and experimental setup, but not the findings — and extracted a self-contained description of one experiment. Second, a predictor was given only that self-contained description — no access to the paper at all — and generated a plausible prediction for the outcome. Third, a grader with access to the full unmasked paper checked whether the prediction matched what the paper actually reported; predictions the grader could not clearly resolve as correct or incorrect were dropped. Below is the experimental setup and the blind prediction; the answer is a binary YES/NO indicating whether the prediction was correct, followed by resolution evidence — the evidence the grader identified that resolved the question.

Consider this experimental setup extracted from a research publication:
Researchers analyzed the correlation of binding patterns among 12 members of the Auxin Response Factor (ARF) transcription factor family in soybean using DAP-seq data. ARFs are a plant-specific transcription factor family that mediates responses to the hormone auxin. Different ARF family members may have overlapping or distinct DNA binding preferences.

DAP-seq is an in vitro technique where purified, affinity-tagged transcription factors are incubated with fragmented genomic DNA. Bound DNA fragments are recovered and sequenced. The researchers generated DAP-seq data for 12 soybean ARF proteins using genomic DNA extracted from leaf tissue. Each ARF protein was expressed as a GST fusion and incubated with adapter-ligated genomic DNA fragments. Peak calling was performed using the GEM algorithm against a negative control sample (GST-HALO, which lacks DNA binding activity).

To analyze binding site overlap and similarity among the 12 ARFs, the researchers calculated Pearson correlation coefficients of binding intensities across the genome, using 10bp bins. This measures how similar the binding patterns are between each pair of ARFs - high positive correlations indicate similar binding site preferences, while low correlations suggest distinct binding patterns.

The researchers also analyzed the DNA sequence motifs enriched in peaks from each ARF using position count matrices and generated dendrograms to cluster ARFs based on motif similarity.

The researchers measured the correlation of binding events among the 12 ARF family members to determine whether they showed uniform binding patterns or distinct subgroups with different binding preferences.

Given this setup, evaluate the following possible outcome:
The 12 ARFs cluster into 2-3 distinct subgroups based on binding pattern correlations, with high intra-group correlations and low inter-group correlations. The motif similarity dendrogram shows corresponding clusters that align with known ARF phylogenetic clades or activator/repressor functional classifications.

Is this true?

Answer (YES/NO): NO